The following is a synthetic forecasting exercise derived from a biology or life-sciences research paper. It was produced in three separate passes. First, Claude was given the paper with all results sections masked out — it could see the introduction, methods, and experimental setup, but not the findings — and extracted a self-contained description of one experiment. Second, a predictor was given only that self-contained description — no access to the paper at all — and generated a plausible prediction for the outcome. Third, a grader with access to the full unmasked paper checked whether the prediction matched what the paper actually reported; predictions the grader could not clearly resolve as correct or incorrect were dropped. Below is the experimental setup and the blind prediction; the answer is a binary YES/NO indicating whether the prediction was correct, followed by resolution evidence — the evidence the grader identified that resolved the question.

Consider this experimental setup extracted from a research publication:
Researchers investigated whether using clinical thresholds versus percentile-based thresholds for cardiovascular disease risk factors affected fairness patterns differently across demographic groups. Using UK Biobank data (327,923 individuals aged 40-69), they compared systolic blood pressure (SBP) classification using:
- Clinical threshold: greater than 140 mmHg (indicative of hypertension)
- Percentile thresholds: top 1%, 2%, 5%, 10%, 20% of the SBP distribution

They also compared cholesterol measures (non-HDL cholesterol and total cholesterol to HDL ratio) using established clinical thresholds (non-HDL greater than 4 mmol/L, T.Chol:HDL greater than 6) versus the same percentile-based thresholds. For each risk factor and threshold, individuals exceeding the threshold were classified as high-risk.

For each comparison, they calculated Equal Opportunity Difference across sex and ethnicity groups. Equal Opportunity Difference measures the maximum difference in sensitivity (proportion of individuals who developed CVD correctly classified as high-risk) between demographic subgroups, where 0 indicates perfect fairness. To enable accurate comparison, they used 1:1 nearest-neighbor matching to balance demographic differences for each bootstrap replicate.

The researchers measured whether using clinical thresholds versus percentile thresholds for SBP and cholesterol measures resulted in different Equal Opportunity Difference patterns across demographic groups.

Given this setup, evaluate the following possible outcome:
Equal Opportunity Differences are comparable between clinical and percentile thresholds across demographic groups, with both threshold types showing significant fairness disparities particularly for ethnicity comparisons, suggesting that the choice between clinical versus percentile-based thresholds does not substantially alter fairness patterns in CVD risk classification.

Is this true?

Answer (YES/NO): NO